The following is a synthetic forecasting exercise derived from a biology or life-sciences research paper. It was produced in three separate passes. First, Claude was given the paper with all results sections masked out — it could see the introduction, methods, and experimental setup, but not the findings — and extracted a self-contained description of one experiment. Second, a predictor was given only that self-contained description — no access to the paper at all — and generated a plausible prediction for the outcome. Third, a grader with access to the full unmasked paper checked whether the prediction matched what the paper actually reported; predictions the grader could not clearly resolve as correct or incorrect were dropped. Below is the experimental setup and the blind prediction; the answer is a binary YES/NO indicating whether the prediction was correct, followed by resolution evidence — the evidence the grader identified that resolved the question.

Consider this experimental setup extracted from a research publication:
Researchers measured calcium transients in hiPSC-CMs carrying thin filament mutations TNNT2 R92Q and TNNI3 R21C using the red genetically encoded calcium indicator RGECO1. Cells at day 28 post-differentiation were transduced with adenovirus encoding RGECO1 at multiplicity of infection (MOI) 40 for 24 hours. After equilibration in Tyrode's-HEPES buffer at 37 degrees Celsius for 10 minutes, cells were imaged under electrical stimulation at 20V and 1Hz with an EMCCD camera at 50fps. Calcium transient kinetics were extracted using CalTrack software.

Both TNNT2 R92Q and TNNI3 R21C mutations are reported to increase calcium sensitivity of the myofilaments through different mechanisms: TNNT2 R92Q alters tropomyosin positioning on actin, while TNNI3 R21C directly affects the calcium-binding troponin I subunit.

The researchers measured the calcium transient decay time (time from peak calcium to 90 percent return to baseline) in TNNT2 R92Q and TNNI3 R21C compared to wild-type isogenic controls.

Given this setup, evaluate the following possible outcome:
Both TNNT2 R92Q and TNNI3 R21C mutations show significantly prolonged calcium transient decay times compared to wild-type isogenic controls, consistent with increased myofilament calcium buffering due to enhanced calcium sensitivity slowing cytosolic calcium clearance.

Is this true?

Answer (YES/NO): YES